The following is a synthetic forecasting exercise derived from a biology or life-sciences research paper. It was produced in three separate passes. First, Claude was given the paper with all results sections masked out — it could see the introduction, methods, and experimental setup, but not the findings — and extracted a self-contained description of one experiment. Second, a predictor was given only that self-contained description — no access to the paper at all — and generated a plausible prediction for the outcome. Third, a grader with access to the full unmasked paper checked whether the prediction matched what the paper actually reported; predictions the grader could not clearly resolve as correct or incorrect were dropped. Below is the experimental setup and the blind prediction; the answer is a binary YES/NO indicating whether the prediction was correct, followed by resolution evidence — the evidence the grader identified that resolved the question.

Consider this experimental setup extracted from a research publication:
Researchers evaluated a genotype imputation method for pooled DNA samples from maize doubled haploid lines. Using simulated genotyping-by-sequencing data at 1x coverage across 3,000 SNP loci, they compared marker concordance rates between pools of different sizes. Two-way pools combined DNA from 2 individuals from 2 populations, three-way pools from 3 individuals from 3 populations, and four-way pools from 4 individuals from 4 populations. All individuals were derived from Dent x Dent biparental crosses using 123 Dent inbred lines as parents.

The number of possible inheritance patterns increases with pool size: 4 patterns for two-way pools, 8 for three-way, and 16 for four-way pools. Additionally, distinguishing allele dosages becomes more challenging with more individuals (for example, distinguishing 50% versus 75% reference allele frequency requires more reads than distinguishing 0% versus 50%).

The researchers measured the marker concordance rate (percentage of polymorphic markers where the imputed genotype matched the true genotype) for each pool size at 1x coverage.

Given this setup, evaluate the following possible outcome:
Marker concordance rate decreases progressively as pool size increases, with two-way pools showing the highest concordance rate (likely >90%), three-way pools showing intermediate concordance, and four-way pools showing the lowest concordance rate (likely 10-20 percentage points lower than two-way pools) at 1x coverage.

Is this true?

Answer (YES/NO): NO